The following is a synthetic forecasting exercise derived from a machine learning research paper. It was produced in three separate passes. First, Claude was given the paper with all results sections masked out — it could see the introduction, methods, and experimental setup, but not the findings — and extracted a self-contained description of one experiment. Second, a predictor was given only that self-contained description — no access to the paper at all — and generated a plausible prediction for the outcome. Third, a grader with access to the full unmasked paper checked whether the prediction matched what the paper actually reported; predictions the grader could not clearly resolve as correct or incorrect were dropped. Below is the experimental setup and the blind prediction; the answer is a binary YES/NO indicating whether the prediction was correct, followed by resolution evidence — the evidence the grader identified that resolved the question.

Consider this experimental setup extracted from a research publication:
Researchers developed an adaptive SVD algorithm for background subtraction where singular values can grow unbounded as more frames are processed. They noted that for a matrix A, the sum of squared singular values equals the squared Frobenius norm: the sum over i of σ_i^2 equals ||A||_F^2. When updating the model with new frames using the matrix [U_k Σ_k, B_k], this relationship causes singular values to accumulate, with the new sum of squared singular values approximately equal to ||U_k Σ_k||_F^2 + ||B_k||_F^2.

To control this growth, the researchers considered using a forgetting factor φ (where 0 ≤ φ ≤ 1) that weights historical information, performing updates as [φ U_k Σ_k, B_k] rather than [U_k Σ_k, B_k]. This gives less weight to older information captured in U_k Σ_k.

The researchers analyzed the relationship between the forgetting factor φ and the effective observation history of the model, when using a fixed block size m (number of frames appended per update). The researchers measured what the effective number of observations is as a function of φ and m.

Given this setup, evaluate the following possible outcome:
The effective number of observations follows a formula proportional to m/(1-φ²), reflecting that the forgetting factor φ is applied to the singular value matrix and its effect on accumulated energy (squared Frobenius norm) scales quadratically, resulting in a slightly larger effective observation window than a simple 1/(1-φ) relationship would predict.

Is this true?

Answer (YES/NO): NO